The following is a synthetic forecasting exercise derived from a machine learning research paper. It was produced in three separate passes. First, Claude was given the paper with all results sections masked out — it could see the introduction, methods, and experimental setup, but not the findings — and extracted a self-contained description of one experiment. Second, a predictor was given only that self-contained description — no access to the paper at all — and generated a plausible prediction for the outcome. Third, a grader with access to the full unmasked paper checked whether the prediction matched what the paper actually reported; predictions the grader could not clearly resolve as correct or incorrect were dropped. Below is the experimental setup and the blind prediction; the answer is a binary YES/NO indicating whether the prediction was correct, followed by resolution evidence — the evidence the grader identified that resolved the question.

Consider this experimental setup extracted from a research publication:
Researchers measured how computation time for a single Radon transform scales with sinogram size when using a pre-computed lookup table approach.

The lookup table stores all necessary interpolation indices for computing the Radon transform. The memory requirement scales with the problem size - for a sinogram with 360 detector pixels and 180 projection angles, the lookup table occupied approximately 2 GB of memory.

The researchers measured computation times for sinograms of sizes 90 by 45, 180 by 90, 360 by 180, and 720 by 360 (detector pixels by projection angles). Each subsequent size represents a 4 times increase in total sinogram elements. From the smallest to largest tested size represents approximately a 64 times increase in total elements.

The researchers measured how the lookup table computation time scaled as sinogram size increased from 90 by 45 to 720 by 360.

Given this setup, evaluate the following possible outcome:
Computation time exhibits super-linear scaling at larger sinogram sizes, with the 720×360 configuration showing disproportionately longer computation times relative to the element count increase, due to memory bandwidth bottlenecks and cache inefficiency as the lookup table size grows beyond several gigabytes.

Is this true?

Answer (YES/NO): YES